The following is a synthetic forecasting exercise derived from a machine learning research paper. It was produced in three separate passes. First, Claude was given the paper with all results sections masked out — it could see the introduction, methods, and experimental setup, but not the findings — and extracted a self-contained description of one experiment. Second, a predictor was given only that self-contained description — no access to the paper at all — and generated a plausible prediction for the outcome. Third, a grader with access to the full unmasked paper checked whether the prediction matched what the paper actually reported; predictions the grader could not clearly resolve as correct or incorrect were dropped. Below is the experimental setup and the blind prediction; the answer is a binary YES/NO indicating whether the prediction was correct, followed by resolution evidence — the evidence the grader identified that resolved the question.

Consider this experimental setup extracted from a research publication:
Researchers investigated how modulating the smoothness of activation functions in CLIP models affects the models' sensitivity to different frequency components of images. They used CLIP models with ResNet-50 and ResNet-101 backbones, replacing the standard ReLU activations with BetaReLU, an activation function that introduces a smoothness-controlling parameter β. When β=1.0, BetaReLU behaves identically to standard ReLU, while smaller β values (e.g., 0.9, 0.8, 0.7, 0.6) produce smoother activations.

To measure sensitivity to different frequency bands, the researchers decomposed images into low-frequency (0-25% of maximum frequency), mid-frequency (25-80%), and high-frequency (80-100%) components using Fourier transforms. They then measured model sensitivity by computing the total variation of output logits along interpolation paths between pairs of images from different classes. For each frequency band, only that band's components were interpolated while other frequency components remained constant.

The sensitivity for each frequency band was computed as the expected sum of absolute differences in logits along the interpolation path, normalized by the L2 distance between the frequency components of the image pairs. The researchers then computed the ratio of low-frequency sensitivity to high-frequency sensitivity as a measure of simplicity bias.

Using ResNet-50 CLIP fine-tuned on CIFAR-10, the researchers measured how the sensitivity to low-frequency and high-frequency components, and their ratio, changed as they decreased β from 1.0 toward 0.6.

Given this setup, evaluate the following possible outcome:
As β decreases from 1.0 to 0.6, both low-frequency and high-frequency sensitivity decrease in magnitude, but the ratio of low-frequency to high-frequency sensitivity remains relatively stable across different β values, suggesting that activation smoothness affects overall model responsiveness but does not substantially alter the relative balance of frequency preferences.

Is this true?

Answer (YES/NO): NO